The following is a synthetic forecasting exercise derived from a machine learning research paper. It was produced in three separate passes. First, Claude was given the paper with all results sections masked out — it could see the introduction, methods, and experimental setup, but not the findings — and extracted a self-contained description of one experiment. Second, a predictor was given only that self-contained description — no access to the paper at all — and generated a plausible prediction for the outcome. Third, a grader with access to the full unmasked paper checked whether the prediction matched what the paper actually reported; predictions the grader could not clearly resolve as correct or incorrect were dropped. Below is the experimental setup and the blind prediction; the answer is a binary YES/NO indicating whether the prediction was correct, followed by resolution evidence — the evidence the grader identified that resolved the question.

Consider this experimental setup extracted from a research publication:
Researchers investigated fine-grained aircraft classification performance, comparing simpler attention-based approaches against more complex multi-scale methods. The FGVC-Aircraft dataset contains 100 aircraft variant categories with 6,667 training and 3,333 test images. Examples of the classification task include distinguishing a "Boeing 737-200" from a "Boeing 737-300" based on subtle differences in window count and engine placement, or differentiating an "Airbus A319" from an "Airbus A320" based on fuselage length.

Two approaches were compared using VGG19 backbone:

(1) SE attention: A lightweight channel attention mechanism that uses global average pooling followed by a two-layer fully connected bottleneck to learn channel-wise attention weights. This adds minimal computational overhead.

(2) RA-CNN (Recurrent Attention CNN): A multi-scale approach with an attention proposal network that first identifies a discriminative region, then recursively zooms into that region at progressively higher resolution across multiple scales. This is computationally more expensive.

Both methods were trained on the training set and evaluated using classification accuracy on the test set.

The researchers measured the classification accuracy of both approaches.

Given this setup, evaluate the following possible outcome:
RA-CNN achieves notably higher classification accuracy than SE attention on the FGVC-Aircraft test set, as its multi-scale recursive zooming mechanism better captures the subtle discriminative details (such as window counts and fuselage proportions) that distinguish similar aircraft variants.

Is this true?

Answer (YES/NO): NO